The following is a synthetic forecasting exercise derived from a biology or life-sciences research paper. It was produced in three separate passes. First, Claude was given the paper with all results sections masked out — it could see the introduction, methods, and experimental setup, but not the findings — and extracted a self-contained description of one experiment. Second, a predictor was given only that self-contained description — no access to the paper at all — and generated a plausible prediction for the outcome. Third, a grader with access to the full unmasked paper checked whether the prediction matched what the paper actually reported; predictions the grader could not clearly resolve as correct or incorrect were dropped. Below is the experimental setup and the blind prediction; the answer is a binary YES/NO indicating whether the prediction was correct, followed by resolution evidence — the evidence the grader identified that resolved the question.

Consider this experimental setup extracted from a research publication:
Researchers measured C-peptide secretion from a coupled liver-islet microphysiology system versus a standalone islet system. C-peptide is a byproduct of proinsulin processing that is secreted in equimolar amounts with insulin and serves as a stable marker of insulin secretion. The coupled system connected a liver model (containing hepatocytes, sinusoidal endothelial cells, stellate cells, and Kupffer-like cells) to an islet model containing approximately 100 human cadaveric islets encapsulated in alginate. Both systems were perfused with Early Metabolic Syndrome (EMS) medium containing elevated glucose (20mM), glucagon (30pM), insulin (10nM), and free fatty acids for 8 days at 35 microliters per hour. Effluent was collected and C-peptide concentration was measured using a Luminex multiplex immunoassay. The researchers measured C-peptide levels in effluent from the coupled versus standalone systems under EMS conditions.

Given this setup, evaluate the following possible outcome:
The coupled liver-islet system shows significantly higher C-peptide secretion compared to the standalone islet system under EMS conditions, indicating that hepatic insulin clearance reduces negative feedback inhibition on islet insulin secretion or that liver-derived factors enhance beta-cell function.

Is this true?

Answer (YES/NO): NO